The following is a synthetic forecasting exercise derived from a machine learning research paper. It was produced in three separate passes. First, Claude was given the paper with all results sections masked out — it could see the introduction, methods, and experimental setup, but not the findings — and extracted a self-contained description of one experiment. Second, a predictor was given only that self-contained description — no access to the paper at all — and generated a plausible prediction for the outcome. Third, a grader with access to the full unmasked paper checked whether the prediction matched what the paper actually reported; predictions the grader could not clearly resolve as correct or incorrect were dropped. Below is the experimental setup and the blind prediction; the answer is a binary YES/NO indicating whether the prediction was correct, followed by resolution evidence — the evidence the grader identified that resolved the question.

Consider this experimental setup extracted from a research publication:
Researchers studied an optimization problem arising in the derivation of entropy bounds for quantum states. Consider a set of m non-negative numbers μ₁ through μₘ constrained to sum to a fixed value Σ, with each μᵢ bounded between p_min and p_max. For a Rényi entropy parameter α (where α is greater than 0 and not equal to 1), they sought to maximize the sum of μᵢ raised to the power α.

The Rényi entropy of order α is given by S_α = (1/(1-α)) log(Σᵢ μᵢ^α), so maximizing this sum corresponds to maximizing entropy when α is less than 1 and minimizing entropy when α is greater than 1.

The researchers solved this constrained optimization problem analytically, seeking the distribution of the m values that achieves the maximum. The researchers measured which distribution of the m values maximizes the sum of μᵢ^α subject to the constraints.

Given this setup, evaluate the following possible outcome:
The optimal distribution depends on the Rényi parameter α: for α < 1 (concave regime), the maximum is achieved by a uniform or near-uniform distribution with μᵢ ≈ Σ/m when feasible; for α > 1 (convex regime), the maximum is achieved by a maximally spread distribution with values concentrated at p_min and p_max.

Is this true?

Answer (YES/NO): YES